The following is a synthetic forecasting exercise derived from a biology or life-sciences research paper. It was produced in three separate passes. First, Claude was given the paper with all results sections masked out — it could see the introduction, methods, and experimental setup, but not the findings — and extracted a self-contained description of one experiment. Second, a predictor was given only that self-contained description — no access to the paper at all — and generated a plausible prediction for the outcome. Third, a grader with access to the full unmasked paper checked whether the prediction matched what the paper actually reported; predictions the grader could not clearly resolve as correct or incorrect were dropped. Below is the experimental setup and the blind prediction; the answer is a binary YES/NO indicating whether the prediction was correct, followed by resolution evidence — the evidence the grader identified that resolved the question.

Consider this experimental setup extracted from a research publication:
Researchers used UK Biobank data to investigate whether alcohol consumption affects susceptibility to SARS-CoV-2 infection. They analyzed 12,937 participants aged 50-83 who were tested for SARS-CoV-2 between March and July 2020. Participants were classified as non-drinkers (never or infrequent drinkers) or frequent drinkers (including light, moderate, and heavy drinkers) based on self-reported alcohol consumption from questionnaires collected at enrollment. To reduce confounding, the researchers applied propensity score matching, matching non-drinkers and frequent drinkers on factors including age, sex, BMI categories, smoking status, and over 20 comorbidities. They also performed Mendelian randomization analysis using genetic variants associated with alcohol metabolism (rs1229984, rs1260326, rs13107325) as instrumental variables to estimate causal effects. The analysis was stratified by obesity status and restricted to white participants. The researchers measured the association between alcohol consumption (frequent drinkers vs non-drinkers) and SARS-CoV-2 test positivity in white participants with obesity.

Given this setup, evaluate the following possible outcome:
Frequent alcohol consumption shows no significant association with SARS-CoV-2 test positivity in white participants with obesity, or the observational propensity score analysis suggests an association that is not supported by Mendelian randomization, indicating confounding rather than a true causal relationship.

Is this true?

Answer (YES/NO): YES